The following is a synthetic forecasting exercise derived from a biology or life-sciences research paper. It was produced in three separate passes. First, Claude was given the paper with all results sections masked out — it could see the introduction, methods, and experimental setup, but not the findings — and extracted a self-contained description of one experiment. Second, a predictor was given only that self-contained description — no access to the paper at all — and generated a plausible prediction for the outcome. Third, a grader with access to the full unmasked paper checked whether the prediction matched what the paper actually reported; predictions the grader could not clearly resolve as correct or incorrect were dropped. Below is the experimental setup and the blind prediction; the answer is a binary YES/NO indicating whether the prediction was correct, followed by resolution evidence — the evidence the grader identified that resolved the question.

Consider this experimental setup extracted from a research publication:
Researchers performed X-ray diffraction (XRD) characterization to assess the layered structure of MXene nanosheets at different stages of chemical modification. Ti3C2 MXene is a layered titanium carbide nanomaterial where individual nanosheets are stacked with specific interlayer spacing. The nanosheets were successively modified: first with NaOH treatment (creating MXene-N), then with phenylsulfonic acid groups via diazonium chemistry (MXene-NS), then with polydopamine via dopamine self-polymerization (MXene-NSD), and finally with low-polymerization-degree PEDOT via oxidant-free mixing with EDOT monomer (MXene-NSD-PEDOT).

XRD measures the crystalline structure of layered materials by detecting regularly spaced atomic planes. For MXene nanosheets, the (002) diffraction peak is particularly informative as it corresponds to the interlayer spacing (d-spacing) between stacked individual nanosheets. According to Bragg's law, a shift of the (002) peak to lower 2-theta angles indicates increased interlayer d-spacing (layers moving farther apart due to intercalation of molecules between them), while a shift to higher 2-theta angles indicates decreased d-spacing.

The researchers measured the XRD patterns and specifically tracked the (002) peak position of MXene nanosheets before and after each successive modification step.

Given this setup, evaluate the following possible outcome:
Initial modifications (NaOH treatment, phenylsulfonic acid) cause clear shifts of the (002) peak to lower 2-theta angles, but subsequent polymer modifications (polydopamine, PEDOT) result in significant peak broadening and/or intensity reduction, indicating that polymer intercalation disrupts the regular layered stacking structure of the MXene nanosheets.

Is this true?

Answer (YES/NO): NO